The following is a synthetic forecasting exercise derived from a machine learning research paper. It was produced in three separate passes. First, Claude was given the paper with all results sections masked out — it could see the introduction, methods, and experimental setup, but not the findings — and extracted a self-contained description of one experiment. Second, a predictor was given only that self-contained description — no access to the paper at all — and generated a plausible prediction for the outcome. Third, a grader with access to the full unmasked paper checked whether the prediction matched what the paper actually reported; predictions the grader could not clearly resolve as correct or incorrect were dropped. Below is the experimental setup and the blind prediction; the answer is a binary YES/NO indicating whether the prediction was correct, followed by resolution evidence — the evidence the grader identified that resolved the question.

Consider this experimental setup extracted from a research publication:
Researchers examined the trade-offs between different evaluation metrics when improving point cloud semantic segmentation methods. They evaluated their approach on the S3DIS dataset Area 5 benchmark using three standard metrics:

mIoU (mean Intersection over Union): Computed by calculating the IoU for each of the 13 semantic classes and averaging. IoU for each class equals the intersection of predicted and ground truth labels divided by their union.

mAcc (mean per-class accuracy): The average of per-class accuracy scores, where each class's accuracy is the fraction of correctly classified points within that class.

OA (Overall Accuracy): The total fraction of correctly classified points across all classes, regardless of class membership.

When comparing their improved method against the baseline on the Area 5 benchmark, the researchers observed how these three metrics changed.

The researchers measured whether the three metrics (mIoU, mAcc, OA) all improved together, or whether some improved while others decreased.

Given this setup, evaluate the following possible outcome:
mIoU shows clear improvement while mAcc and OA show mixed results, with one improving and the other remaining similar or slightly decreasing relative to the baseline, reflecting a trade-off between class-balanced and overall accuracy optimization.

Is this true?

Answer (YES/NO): NO